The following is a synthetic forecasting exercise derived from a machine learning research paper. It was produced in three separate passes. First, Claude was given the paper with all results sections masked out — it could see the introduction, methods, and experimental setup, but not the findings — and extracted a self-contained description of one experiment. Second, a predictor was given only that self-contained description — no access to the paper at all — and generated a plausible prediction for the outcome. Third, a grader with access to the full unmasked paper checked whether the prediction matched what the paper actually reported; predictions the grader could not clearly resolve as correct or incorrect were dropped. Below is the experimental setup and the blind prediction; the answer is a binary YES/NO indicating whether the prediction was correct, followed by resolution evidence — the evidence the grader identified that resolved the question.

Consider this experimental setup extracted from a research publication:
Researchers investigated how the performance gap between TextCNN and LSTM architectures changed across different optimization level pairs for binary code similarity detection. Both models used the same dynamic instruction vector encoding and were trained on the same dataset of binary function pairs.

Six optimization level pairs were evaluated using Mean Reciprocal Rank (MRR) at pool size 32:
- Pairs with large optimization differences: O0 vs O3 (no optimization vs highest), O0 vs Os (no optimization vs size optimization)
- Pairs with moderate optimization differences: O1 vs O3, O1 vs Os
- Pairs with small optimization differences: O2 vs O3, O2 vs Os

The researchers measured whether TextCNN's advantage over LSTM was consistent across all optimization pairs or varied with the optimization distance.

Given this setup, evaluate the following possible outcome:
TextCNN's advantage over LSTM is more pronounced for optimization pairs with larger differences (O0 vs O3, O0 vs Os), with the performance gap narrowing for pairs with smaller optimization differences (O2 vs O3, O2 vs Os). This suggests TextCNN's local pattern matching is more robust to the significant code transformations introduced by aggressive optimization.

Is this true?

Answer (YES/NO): YES